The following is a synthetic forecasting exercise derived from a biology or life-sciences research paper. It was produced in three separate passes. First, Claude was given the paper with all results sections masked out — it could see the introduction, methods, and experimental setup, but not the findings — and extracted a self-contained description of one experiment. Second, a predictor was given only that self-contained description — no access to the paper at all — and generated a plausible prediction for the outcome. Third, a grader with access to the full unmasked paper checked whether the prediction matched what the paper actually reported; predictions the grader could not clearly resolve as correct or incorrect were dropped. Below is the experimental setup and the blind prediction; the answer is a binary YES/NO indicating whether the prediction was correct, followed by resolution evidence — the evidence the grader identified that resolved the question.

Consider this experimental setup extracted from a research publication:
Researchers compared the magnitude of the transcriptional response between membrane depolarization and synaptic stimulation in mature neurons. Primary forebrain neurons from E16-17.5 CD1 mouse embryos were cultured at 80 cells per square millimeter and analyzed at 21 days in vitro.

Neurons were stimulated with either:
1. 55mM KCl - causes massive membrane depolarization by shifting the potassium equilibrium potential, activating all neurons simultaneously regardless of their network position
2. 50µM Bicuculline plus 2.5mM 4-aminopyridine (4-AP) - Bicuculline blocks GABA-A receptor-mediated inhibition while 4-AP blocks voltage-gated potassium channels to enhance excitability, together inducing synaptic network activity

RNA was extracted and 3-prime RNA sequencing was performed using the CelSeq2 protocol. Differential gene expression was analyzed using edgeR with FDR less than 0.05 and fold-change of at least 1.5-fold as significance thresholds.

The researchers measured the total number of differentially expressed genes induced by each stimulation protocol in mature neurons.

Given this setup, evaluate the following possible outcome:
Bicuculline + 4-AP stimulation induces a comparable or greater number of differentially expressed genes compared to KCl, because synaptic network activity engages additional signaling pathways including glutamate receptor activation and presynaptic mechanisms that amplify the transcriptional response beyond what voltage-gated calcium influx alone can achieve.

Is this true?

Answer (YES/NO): NO